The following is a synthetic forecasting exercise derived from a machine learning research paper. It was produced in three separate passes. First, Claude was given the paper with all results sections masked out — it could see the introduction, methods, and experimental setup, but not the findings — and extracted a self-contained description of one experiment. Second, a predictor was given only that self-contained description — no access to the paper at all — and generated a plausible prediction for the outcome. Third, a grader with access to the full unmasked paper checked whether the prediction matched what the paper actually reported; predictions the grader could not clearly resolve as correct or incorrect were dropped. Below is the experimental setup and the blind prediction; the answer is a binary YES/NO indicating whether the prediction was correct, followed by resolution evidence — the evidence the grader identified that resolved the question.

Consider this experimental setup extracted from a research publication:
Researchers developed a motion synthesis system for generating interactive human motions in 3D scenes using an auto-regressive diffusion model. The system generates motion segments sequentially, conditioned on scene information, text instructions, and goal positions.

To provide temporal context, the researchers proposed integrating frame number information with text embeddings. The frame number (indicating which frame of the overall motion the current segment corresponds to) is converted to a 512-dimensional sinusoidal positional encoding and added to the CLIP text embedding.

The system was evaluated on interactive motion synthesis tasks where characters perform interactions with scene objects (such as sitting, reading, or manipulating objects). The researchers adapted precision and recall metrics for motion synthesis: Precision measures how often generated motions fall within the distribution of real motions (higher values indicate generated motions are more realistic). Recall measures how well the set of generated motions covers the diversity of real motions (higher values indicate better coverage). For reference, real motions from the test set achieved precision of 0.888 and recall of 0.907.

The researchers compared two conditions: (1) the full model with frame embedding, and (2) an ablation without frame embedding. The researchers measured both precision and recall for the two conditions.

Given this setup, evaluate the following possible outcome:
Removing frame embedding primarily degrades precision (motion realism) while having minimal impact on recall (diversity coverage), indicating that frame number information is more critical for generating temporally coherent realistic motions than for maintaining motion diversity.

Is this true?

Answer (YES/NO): NO